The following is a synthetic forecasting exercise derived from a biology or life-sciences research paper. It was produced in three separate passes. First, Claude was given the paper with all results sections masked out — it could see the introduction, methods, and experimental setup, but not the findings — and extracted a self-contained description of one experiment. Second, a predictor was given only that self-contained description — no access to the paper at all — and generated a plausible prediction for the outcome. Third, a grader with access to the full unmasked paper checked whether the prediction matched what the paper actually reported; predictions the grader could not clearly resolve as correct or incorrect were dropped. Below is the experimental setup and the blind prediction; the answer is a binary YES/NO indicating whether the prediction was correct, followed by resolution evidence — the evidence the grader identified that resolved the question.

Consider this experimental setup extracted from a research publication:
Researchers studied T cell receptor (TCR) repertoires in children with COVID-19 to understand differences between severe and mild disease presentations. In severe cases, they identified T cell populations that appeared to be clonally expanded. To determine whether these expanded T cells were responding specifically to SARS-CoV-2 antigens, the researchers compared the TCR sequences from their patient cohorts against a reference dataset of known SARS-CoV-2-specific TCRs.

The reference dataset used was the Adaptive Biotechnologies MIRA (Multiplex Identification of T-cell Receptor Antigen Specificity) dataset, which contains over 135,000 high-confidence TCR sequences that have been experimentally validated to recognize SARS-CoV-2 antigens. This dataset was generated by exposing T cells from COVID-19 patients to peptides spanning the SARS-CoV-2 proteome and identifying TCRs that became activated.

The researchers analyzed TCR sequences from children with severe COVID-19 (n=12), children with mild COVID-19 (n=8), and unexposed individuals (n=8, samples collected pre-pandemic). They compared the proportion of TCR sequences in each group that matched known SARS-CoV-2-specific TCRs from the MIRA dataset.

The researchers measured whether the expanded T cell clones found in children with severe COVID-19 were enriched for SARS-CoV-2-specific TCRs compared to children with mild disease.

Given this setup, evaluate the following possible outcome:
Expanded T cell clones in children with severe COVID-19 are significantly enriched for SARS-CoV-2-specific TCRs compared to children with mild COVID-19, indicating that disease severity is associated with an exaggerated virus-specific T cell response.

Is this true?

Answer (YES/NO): NO